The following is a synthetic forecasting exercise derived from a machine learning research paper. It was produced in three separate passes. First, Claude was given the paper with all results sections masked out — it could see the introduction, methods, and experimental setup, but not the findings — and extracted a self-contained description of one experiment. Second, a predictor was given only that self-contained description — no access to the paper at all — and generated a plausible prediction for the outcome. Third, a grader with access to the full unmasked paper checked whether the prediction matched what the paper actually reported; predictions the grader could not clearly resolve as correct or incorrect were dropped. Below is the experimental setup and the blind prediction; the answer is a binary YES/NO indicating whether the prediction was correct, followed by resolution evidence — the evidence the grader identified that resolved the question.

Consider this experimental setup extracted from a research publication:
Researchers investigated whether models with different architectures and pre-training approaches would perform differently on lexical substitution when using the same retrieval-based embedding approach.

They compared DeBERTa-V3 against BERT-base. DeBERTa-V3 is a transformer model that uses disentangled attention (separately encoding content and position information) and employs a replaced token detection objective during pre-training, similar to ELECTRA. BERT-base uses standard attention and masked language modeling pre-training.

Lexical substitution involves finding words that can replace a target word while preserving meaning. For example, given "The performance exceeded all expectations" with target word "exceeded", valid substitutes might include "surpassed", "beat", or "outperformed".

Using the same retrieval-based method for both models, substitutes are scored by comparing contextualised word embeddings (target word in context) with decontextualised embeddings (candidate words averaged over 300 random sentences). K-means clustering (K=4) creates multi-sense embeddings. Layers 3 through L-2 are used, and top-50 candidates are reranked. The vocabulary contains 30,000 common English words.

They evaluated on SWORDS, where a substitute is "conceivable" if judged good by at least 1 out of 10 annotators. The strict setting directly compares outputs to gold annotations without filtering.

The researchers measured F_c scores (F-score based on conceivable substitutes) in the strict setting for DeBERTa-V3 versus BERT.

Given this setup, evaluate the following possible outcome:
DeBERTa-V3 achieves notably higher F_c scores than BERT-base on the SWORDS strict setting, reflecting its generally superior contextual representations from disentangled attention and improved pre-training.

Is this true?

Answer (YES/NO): YES